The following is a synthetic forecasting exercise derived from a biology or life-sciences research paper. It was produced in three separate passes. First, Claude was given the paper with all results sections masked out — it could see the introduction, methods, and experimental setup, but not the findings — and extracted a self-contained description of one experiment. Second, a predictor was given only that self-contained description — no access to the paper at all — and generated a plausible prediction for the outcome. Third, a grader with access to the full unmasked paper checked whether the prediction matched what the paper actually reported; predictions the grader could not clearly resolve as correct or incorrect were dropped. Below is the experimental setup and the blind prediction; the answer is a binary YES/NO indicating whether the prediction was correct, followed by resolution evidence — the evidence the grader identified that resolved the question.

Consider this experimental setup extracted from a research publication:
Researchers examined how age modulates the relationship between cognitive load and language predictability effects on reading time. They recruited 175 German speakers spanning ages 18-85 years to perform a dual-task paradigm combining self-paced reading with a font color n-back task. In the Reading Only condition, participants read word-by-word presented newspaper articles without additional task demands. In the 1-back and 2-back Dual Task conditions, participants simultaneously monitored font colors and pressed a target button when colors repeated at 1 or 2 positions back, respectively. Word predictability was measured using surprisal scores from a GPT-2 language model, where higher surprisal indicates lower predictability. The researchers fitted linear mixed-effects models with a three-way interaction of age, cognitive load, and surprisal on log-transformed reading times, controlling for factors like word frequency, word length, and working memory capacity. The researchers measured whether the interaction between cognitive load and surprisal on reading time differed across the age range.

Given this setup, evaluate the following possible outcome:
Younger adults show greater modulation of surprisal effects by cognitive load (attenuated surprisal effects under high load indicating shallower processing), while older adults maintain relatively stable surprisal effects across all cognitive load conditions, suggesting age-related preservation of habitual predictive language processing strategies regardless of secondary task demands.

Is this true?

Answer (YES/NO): NO